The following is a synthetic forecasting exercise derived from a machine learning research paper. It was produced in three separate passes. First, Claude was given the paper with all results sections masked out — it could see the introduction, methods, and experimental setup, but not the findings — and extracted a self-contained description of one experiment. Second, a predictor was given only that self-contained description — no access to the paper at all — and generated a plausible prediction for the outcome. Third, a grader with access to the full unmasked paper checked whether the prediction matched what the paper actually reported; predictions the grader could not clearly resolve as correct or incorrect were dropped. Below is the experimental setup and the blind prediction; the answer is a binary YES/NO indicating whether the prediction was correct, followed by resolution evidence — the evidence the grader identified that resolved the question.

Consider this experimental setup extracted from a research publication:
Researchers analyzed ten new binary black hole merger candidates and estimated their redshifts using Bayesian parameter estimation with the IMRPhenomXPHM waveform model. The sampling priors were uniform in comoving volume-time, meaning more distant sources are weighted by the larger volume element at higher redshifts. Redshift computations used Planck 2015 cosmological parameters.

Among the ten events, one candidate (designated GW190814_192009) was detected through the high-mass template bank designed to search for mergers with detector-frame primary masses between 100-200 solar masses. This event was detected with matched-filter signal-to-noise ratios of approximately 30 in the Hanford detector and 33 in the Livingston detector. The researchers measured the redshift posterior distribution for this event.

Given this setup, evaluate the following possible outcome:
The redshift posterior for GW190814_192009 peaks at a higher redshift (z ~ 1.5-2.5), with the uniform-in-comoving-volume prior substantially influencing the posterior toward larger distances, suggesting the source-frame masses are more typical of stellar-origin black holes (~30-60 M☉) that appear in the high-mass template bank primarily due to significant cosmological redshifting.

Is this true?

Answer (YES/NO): NO